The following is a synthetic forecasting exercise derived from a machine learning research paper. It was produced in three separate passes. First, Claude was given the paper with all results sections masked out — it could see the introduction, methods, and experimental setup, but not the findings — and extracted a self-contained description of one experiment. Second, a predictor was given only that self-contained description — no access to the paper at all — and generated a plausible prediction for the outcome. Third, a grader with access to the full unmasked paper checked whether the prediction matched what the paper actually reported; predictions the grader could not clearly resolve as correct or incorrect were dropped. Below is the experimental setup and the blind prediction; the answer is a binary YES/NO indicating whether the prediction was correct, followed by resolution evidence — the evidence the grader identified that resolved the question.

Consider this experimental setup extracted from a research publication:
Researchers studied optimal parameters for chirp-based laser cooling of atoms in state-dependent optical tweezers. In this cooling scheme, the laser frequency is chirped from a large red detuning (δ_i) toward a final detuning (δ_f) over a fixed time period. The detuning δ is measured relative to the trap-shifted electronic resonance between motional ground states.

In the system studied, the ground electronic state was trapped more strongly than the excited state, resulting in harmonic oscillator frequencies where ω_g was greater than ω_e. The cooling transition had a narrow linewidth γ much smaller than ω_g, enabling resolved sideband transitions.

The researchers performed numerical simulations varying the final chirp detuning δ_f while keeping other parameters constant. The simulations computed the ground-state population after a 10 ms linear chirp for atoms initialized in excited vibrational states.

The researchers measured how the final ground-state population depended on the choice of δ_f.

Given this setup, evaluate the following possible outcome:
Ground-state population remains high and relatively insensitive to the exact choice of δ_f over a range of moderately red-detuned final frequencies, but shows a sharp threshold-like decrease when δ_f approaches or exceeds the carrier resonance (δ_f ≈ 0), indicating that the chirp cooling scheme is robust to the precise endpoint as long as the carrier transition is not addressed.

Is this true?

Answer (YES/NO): NO